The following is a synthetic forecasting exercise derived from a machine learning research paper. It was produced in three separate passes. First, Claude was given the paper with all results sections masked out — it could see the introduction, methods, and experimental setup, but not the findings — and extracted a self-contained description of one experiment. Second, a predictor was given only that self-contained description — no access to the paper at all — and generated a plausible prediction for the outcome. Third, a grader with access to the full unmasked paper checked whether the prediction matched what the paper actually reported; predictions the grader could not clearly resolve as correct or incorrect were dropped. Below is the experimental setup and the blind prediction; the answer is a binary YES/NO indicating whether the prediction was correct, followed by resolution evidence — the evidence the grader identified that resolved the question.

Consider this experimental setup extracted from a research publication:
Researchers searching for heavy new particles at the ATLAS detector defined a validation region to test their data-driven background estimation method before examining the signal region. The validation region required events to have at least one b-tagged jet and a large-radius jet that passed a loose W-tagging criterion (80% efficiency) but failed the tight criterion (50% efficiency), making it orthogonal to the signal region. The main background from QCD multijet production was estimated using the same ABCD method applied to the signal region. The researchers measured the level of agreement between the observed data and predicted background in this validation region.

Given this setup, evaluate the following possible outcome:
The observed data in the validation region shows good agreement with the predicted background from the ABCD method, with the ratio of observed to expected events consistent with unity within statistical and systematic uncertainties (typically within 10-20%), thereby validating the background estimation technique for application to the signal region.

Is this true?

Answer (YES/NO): YES